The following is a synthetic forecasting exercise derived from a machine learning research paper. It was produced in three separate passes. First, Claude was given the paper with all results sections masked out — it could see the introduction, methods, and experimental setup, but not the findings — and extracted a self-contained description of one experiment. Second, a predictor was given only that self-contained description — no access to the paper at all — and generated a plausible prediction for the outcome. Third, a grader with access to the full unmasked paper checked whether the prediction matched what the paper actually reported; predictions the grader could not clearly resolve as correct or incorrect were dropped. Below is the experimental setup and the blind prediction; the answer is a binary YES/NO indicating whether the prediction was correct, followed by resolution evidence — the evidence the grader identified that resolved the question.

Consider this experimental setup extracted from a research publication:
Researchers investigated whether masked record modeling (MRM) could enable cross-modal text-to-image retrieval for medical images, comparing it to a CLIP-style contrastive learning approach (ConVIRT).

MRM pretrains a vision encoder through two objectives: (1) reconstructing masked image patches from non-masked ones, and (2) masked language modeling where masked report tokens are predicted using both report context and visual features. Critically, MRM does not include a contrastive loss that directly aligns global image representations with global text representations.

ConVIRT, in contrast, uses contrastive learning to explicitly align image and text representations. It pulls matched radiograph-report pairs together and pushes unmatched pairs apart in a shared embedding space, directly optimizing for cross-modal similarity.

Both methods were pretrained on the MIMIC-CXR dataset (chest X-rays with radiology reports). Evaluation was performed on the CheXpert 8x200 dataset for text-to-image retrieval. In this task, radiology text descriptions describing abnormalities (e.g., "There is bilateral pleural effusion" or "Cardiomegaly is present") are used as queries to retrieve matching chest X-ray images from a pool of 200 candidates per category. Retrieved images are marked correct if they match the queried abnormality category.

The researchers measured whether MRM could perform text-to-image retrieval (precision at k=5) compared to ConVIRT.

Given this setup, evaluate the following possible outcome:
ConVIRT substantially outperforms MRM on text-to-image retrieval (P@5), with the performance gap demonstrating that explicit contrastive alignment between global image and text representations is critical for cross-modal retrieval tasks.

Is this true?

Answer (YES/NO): NO